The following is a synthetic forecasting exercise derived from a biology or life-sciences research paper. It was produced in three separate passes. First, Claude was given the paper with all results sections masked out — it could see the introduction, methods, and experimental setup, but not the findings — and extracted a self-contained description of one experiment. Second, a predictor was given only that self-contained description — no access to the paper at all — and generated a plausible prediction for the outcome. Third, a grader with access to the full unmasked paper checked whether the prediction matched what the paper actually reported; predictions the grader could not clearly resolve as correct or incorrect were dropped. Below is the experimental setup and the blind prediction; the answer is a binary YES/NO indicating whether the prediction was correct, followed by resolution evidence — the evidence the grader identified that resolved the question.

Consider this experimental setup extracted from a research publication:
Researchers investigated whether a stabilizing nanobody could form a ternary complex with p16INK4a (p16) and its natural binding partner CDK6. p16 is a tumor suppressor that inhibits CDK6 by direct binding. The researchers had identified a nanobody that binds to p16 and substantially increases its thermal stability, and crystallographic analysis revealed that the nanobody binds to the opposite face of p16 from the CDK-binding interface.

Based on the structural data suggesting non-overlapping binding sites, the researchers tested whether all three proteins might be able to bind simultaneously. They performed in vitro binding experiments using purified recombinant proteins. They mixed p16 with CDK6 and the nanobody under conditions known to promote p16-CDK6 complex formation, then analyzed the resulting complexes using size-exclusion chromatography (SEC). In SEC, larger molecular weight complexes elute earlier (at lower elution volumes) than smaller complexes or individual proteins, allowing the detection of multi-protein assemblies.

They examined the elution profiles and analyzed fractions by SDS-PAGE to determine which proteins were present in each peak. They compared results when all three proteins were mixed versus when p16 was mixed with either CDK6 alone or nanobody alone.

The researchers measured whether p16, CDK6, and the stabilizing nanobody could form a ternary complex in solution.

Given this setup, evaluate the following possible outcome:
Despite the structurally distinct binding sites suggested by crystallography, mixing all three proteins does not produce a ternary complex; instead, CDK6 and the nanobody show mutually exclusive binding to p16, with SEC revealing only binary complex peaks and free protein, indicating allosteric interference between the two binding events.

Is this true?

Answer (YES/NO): NO